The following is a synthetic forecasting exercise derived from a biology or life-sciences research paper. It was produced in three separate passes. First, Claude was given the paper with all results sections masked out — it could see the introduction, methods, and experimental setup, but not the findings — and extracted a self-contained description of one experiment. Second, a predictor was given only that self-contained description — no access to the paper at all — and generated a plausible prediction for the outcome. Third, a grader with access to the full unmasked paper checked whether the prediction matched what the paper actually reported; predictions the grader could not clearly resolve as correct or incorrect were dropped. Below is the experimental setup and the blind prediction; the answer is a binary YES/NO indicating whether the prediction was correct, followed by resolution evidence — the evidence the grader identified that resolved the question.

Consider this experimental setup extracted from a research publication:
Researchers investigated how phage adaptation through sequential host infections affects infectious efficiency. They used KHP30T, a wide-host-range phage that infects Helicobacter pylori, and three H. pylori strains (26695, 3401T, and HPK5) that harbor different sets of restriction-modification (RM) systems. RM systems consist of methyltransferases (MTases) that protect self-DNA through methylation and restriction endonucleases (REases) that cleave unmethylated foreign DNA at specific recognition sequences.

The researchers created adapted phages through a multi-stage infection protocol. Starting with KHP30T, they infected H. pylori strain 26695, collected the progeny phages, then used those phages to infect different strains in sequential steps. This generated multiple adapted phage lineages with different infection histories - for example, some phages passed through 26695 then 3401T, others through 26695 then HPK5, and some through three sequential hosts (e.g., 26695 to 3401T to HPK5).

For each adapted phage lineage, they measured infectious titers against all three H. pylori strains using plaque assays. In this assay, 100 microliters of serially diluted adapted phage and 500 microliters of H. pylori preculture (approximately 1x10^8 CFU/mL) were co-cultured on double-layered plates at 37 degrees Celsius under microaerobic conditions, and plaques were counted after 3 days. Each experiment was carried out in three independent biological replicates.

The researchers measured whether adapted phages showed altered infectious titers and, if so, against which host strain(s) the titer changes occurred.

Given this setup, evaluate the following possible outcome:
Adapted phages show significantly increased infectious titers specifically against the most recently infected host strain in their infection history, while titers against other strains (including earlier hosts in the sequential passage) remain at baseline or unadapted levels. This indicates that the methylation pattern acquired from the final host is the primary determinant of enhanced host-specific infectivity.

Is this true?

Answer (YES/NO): YES